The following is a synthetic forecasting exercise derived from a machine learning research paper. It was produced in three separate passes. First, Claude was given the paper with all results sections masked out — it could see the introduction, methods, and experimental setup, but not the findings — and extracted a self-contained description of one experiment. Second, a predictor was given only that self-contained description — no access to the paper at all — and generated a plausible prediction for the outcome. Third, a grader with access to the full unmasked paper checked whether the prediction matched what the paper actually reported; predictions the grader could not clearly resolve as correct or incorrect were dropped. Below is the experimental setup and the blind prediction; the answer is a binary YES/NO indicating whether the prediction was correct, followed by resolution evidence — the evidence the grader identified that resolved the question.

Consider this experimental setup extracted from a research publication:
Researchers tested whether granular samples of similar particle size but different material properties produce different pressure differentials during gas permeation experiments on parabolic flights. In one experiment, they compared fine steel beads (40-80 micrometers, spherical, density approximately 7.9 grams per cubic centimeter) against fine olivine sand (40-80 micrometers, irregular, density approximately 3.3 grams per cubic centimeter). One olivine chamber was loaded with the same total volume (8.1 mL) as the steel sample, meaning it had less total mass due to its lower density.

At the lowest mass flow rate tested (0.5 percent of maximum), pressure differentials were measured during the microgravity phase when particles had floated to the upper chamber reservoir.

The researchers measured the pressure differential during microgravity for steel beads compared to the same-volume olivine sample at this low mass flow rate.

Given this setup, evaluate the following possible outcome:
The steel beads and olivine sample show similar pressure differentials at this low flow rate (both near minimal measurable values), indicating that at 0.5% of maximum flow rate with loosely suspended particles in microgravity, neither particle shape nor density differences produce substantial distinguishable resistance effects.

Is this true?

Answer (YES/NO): YES